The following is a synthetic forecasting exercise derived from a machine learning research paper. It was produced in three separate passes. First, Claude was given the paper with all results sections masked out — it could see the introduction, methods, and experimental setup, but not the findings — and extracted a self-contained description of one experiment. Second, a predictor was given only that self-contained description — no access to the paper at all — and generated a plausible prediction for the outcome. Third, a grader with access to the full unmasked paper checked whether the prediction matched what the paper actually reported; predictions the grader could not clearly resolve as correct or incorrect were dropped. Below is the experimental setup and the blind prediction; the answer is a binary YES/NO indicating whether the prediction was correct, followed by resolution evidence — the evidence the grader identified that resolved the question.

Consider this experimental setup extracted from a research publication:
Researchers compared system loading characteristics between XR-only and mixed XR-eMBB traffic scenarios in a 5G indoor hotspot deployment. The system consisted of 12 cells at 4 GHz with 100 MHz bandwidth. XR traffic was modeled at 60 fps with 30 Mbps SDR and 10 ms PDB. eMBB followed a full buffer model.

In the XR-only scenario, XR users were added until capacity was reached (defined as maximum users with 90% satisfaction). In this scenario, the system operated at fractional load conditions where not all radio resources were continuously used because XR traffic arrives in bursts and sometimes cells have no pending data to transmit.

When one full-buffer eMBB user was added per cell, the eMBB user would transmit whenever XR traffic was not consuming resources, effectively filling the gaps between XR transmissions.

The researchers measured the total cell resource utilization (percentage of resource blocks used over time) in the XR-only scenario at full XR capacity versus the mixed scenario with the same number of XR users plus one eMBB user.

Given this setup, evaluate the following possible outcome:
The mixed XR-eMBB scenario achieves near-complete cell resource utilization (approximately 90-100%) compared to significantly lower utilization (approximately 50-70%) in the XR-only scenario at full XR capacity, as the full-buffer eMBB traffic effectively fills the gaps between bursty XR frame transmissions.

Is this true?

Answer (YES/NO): NO